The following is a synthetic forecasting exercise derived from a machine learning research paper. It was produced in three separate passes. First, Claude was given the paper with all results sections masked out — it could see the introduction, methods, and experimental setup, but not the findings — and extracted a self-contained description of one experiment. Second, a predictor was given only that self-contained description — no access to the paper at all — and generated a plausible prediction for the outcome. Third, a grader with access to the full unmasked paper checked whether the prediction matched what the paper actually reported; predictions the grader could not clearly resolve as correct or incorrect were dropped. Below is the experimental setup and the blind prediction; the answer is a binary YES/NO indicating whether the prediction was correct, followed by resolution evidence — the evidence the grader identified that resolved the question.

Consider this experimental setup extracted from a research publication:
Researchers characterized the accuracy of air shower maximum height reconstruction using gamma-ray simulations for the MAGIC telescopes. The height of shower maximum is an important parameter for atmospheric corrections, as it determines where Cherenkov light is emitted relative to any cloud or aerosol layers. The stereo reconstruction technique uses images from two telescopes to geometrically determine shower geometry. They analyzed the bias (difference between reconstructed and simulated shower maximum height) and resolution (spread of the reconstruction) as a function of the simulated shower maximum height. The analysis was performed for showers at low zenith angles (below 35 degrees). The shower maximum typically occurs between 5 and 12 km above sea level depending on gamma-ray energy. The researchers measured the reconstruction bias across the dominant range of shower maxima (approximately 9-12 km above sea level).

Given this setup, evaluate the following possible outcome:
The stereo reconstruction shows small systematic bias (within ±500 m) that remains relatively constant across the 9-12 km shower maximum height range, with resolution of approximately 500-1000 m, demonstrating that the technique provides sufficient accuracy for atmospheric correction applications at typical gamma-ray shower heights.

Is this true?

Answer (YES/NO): NO